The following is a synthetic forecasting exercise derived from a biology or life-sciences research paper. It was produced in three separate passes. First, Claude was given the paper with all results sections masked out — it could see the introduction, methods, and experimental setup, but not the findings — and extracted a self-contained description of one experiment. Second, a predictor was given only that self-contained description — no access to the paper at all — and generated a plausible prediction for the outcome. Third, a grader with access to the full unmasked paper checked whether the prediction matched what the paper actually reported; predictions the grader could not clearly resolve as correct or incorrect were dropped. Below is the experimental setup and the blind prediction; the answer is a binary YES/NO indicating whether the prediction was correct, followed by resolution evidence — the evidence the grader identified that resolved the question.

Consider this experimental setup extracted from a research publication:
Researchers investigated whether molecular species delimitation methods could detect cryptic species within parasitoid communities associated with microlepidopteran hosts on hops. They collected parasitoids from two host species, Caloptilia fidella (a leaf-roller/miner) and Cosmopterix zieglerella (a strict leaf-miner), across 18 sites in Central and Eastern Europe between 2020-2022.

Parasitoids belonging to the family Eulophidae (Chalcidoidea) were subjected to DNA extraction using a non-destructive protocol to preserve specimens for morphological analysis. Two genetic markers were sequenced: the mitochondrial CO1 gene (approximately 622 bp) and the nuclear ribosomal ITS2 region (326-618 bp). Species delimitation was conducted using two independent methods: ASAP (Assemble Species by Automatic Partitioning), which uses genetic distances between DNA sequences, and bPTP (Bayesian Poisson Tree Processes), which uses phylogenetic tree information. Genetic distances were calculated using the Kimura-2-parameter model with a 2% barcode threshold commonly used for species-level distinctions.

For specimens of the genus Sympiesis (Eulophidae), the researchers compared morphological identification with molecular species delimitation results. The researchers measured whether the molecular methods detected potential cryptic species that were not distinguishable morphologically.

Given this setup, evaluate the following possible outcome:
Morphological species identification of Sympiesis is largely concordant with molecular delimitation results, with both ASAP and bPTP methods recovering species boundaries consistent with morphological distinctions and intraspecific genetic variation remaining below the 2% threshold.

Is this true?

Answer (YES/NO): NO